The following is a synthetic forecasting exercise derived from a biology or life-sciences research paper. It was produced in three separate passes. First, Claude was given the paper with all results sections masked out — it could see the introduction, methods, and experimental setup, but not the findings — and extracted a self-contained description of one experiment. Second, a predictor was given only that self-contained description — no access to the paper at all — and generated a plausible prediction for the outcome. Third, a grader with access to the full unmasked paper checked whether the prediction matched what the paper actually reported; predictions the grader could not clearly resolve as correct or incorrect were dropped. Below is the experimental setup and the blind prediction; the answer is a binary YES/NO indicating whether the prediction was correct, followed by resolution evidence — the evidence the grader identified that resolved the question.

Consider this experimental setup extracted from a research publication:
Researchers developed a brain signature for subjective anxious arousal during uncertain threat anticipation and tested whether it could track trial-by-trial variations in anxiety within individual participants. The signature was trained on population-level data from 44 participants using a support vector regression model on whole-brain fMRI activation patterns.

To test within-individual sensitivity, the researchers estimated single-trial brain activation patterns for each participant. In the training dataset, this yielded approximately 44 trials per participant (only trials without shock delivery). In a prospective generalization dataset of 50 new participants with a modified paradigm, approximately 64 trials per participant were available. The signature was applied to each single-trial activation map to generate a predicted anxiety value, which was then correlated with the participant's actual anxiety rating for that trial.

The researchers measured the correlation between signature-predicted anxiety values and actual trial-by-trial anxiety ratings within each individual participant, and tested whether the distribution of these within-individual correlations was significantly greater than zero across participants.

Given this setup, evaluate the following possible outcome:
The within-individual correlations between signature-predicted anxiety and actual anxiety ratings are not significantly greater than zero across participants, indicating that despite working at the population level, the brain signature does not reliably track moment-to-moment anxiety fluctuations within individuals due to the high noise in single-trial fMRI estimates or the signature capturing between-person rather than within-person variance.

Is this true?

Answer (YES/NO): NO